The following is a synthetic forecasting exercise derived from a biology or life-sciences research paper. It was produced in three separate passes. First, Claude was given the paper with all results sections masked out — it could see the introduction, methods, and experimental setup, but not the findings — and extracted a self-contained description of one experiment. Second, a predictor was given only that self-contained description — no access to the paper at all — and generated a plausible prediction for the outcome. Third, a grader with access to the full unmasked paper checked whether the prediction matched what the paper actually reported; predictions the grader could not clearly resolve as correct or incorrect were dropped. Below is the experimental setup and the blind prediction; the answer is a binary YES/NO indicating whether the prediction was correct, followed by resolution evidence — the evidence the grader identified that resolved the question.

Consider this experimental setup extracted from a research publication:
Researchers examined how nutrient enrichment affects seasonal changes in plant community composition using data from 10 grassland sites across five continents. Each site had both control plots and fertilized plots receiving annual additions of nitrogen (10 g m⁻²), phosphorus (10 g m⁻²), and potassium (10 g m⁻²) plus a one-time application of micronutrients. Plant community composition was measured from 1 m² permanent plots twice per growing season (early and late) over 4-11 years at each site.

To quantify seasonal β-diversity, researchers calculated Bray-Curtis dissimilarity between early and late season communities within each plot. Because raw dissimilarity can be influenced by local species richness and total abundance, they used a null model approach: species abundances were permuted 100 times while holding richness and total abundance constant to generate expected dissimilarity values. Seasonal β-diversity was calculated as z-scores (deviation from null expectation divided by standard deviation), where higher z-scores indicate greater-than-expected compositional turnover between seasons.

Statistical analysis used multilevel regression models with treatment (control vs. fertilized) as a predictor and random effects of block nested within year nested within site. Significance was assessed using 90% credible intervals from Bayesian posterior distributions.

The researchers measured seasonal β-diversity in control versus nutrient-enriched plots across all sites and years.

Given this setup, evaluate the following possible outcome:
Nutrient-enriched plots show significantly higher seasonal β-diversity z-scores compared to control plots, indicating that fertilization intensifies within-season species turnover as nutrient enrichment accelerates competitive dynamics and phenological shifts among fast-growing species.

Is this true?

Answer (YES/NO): YES